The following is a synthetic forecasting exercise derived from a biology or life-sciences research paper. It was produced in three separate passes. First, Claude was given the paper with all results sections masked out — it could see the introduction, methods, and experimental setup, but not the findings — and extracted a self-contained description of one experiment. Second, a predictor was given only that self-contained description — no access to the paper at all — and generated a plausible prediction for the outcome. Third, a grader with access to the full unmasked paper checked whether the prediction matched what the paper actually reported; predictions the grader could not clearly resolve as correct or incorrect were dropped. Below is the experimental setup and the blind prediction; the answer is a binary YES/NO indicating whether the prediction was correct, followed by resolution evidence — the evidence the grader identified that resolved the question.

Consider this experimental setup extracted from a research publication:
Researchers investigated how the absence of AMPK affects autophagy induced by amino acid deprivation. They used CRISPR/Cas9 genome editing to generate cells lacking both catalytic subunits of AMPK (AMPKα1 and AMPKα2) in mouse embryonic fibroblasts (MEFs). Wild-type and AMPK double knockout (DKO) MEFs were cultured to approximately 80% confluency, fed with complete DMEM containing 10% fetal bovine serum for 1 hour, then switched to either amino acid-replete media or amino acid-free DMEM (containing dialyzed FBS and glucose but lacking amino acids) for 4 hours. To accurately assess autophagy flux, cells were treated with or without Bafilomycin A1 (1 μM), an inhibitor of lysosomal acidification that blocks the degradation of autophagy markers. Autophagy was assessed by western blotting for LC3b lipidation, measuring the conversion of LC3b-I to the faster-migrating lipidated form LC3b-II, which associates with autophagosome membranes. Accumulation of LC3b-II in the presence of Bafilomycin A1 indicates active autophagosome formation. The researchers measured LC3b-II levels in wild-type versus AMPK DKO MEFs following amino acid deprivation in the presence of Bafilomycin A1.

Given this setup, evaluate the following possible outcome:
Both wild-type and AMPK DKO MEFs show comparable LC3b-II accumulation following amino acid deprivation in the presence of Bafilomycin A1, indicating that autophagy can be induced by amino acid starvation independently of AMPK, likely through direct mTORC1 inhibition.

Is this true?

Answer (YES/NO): YES